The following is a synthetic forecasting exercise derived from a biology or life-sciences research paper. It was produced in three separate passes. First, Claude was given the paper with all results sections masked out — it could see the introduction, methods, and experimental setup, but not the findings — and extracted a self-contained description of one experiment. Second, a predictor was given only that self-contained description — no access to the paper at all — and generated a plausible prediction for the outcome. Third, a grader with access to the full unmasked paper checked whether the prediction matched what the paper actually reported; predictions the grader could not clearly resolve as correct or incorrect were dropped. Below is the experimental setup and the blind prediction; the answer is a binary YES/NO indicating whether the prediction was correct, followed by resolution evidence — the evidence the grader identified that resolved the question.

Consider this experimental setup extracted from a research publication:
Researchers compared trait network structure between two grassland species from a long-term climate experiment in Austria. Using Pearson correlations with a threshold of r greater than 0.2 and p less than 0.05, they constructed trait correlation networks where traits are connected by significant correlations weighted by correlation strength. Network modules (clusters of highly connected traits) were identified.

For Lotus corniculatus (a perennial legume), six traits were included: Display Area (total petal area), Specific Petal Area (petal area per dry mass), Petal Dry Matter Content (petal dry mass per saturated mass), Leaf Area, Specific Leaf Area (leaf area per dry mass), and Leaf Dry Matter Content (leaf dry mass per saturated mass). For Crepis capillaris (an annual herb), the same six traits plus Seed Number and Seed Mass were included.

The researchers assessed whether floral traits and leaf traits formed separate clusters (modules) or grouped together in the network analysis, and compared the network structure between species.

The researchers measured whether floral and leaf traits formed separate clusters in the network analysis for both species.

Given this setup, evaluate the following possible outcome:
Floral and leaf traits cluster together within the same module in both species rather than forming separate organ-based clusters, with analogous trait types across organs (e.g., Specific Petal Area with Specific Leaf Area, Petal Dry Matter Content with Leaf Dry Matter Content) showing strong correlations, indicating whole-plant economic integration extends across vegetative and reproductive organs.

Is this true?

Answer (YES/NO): NO